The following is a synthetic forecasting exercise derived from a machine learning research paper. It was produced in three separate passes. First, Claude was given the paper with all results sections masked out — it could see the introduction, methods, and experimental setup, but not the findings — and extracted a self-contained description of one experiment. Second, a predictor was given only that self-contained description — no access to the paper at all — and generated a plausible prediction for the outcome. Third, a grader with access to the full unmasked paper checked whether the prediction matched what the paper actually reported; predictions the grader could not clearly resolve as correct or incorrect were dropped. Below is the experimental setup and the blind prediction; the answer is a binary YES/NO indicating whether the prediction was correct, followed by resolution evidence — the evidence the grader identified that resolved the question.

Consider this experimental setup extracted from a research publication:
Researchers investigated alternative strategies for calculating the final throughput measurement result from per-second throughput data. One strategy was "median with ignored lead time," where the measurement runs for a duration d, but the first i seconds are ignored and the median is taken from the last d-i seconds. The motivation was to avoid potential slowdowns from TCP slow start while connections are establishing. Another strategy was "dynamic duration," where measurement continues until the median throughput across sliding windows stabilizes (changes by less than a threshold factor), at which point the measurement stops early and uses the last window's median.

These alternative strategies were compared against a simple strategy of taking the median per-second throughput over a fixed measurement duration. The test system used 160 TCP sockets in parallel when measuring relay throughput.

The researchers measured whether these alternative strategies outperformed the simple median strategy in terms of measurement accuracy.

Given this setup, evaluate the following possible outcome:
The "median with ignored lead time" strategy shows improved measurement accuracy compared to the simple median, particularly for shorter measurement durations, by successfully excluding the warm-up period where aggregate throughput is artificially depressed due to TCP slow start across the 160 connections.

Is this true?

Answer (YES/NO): NO